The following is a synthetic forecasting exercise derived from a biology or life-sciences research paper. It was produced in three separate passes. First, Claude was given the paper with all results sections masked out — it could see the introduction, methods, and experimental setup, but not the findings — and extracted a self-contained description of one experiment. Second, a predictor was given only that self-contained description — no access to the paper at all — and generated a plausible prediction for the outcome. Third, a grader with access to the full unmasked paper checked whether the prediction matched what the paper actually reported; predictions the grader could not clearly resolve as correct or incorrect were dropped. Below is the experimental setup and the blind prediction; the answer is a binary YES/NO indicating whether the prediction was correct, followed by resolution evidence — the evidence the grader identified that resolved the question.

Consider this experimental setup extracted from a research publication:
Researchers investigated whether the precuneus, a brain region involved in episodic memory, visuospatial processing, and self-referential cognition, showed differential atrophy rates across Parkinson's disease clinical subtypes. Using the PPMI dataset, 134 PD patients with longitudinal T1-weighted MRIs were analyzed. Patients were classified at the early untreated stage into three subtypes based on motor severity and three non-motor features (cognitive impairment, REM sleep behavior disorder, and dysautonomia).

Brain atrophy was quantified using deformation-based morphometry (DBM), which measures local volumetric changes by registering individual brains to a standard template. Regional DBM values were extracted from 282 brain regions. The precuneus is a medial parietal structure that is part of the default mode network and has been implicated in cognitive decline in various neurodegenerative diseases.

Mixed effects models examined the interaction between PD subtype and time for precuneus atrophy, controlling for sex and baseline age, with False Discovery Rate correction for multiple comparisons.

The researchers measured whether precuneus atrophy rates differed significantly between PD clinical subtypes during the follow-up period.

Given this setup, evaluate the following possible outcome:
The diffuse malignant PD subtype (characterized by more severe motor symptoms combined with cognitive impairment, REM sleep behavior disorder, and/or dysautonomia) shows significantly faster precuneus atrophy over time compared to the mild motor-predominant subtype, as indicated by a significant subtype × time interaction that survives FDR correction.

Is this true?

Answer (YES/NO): YES